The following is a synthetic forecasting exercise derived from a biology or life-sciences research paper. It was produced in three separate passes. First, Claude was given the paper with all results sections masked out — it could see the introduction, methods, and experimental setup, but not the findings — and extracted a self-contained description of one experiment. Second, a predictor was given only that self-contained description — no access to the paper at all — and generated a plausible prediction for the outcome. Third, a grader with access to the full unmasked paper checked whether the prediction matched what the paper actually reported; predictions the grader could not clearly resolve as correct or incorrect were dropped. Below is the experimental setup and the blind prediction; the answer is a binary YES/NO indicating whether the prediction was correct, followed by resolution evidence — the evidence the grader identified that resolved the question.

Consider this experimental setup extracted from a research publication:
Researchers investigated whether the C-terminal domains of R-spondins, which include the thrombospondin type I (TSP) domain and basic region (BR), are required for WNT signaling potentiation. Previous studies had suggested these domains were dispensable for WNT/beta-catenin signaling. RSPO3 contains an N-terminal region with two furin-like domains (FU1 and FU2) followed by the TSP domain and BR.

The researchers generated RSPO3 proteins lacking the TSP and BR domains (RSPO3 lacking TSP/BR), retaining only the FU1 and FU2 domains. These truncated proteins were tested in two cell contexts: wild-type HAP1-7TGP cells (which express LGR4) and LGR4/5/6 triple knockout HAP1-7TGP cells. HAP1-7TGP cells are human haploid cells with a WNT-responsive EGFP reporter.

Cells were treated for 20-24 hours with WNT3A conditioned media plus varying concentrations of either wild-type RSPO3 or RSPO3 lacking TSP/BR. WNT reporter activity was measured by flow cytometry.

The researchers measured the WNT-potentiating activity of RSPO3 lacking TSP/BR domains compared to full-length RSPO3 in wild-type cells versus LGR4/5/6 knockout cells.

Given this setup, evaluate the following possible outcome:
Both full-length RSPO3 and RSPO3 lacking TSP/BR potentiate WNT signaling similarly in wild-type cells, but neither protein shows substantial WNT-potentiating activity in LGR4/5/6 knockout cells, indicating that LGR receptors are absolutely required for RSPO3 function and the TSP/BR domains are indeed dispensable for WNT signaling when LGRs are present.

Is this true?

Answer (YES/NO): NO